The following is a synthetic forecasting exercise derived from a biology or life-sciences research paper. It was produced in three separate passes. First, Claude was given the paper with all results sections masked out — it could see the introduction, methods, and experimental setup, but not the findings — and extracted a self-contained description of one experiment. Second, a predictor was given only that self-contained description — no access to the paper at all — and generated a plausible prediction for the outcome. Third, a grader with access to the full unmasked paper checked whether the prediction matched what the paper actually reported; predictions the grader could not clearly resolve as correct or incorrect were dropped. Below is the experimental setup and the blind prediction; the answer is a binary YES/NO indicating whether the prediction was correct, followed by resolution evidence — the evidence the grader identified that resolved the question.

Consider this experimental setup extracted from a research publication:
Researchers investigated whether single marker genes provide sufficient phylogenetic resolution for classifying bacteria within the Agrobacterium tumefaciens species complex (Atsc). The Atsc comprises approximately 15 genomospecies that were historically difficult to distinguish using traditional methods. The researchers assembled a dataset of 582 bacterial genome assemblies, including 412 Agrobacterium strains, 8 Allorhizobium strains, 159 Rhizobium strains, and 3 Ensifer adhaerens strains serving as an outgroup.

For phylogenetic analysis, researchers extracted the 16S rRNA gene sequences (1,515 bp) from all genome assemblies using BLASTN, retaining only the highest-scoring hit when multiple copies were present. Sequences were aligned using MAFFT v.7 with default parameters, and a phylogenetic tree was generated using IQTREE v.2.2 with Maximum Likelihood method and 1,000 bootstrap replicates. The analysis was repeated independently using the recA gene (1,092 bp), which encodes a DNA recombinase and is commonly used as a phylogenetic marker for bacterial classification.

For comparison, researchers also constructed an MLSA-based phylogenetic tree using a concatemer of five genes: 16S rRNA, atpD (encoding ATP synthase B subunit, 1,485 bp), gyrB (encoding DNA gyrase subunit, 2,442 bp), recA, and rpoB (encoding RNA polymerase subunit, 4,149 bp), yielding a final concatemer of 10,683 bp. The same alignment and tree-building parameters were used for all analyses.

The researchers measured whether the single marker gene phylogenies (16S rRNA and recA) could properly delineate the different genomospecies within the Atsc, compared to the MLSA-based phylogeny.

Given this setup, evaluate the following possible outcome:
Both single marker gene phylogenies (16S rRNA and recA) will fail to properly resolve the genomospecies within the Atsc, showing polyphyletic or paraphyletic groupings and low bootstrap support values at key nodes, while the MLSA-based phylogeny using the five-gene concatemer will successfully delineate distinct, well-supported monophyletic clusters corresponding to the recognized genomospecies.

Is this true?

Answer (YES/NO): YES